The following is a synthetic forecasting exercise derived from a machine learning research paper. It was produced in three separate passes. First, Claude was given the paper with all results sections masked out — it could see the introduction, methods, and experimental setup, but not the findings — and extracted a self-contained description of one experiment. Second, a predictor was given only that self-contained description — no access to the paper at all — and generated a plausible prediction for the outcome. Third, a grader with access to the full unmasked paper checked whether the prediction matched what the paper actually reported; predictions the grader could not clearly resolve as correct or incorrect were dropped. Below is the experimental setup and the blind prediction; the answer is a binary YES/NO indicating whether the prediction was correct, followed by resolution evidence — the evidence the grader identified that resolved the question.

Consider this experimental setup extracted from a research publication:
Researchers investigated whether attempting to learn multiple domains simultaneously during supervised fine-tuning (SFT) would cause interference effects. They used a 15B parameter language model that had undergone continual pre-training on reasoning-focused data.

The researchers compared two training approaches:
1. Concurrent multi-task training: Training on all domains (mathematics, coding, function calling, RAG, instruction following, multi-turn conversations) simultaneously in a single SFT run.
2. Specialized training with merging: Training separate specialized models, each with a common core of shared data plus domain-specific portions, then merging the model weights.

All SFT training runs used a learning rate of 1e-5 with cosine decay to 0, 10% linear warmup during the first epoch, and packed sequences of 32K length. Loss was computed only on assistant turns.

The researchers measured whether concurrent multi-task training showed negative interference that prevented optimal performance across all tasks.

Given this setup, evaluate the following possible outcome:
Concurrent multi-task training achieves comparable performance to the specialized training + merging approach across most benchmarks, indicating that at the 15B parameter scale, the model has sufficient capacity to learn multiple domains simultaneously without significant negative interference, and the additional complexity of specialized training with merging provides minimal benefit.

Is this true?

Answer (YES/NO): NO